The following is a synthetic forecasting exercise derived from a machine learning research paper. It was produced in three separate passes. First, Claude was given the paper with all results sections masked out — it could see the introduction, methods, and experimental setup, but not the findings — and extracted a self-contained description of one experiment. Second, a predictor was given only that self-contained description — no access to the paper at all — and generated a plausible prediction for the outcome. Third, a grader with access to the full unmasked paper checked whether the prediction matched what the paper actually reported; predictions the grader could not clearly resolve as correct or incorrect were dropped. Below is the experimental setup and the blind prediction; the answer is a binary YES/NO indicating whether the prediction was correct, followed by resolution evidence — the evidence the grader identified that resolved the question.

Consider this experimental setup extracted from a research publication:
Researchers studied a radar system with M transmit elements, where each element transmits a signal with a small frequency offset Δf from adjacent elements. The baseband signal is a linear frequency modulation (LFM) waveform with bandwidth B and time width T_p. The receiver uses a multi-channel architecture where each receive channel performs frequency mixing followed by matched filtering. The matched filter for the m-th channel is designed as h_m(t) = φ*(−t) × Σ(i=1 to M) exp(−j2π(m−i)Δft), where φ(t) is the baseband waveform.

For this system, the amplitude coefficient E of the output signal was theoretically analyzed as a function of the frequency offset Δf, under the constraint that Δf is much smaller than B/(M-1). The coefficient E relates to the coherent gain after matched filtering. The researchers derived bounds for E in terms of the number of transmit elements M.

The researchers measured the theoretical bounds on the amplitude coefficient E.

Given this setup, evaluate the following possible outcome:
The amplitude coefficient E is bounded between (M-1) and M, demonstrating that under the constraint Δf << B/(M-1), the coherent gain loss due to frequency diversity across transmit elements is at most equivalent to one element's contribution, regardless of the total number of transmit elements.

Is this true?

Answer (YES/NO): NO